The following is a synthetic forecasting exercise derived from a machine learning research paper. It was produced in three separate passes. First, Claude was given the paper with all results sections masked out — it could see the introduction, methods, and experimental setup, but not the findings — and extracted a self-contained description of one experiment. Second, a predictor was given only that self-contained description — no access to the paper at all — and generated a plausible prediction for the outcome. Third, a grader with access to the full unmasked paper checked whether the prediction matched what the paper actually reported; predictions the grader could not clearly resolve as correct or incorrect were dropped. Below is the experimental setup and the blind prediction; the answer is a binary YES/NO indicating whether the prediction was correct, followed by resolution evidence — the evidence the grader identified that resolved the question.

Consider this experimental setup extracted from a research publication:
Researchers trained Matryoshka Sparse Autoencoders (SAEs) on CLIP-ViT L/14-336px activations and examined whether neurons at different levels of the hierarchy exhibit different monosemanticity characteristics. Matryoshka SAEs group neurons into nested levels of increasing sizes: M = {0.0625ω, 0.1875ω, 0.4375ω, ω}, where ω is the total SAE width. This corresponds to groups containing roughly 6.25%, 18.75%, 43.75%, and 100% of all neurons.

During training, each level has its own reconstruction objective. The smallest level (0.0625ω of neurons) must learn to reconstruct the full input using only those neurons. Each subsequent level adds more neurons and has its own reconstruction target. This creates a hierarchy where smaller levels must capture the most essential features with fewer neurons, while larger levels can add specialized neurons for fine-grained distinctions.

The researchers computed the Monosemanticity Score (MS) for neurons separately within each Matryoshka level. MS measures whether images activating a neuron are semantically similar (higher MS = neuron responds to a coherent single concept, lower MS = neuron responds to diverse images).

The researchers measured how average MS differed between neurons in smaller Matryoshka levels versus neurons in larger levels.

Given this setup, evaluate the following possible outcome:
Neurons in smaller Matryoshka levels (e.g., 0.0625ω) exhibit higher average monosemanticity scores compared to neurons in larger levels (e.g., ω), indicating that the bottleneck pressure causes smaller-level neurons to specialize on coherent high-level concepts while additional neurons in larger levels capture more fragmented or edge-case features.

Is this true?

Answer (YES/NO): NO